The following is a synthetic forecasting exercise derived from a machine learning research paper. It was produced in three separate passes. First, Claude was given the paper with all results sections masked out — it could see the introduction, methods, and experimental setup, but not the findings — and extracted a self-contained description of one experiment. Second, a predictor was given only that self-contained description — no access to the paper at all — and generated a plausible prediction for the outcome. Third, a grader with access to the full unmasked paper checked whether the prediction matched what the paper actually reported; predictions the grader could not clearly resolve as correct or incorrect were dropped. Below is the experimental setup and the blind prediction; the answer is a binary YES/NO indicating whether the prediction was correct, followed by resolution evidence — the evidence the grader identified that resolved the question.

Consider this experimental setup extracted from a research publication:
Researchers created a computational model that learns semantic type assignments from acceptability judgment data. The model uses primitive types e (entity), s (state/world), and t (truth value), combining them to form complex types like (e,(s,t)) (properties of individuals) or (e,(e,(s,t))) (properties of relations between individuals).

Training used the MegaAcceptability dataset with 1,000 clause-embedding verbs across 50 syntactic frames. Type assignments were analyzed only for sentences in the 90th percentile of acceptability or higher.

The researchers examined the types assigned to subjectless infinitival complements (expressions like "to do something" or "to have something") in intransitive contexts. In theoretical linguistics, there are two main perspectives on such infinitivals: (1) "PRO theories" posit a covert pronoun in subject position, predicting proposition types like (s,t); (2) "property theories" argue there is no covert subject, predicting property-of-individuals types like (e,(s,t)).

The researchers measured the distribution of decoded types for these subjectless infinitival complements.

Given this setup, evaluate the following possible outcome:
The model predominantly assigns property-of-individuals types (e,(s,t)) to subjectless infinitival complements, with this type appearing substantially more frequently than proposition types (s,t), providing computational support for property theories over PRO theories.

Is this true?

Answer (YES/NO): NO